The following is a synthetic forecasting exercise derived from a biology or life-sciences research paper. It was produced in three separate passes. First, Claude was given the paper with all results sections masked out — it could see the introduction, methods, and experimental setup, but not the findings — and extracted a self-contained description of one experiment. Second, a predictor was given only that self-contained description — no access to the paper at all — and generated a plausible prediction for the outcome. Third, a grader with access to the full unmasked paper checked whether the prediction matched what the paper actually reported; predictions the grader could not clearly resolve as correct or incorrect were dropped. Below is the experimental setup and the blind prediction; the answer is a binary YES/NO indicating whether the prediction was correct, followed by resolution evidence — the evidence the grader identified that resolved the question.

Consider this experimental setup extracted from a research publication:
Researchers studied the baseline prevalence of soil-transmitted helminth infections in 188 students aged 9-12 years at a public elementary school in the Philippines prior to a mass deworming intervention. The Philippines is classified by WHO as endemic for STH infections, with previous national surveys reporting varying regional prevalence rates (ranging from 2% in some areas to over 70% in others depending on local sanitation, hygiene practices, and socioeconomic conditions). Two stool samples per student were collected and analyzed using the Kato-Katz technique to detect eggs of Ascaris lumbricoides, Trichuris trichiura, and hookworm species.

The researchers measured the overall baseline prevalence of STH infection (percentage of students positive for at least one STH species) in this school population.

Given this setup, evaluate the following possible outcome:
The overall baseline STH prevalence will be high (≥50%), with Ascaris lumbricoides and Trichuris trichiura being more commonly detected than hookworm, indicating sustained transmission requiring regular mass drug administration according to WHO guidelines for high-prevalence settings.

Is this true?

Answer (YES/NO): NO